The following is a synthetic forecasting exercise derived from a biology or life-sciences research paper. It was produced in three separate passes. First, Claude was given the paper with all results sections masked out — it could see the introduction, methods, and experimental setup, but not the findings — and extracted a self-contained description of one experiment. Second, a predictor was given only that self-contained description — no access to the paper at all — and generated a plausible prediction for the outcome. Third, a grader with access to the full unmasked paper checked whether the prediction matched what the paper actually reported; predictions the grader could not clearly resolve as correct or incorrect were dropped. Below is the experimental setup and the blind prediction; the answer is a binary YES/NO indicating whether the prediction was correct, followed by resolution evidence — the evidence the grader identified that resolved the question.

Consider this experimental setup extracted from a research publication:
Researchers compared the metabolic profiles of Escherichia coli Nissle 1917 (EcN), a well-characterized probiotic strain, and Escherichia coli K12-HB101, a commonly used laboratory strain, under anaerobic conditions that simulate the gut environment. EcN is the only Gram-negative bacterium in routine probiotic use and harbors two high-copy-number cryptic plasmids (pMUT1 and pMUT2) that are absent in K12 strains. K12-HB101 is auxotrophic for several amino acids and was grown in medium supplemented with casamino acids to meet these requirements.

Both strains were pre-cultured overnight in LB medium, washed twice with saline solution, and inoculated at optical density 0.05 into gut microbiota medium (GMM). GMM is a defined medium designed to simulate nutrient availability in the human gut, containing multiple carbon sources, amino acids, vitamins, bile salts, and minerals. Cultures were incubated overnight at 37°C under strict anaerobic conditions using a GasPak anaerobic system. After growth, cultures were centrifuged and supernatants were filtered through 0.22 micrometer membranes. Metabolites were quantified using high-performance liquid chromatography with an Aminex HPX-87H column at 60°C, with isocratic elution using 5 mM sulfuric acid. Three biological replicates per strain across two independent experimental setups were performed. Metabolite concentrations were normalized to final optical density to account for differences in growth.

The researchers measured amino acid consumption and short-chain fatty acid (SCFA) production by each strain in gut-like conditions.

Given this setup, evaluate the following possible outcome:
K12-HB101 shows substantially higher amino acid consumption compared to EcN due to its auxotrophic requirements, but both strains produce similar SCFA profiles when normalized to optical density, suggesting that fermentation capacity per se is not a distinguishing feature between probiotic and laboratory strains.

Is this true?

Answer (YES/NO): NO